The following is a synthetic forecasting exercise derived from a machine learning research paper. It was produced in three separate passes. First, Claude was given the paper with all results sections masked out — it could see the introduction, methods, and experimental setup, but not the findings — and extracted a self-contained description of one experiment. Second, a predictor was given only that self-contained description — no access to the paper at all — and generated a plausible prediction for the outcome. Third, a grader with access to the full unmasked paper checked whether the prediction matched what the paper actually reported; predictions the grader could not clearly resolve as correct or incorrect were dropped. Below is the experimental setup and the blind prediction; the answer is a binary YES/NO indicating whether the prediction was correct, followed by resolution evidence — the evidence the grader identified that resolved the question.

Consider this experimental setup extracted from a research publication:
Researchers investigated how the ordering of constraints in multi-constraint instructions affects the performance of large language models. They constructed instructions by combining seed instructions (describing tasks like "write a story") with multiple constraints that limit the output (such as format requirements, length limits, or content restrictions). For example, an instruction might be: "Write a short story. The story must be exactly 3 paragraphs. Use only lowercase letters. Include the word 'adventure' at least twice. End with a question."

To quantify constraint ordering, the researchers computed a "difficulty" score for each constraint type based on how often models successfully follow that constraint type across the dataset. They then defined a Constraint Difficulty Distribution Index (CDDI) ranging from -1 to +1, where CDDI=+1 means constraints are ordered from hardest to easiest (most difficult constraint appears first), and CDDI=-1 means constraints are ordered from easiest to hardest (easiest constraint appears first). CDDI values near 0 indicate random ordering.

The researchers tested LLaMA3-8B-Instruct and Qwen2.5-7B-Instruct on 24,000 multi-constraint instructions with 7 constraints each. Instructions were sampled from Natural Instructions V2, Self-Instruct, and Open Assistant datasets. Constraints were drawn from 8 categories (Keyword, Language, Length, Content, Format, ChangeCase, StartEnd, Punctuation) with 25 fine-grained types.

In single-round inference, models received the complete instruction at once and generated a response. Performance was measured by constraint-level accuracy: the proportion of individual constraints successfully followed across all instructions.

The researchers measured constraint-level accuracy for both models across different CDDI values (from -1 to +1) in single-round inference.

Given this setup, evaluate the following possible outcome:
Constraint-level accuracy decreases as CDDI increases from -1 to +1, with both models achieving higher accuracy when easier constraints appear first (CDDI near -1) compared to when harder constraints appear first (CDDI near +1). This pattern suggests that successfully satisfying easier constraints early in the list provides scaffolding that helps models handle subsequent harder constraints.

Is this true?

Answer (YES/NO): NO